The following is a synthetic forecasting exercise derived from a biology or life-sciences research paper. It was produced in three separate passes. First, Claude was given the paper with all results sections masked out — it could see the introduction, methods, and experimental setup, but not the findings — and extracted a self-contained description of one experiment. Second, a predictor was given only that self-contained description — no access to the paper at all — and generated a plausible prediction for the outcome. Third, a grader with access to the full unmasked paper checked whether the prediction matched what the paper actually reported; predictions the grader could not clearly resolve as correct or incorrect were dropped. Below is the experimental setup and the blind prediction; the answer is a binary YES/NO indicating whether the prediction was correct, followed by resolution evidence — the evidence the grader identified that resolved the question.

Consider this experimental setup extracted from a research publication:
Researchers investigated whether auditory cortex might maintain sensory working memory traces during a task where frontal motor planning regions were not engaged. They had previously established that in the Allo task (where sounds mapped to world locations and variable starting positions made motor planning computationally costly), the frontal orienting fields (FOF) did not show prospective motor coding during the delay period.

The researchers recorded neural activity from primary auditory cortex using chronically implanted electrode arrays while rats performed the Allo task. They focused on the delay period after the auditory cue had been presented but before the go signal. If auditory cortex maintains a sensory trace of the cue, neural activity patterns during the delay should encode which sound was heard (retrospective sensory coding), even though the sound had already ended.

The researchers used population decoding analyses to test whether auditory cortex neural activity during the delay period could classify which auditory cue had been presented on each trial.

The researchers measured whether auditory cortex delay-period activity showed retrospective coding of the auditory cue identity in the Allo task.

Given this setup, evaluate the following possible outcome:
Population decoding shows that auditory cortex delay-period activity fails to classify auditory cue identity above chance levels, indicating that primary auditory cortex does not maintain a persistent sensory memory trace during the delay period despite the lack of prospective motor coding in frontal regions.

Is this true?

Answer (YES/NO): NO